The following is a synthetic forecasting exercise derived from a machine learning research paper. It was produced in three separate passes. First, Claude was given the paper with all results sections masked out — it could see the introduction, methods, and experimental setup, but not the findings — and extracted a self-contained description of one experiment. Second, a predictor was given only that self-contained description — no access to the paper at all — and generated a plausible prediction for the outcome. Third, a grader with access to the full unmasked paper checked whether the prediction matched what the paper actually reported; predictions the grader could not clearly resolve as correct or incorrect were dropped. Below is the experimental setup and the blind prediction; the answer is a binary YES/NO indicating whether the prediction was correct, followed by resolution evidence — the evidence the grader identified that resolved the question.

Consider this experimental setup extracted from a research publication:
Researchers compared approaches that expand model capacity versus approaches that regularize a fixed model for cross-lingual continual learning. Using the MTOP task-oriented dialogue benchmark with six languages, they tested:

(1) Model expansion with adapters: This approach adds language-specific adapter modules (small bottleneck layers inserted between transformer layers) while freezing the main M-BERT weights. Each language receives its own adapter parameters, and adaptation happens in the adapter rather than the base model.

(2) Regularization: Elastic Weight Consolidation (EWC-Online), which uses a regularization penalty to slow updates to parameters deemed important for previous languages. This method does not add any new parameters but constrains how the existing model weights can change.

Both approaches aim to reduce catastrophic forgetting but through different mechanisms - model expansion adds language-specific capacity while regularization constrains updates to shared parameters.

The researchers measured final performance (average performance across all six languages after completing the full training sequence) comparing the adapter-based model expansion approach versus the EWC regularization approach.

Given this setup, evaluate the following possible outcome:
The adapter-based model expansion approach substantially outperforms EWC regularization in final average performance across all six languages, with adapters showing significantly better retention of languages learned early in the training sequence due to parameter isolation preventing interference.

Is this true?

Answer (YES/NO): NO